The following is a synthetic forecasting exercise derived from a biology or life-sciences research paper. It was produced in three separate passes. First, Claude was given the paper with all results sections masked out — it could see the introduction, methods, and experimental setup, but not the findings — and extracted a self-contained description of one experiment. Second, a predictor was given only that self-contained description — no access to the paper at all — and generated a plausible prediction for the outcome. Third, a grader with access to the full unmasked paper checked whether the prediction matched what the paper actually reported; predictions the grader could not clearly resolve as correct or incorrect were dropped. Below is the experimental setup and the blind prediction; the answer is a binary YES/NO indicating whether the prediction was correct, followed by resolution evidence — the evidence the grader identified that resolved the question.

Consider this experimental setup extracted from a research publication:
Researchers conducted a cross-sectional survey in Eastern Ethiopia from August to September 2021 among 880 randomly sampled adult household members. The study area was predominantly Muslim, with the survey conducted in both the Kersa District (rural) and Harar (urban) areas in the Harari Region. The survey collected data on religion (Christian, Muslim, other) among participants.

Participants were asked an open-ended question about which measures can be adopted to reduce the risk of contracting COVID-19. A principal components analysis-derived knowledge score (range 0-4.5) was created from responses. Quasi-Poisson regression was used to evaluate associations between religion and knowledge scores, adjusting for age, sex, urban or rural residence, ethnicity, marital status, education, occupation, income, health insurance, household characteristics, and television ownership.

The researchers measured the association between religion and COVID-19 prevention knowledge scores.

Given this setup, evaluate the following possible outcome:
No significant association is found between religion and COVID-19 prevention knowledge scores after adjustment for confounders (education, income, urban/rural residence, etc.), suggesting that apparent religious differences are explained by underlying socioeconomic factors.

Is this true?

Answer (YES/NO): NO